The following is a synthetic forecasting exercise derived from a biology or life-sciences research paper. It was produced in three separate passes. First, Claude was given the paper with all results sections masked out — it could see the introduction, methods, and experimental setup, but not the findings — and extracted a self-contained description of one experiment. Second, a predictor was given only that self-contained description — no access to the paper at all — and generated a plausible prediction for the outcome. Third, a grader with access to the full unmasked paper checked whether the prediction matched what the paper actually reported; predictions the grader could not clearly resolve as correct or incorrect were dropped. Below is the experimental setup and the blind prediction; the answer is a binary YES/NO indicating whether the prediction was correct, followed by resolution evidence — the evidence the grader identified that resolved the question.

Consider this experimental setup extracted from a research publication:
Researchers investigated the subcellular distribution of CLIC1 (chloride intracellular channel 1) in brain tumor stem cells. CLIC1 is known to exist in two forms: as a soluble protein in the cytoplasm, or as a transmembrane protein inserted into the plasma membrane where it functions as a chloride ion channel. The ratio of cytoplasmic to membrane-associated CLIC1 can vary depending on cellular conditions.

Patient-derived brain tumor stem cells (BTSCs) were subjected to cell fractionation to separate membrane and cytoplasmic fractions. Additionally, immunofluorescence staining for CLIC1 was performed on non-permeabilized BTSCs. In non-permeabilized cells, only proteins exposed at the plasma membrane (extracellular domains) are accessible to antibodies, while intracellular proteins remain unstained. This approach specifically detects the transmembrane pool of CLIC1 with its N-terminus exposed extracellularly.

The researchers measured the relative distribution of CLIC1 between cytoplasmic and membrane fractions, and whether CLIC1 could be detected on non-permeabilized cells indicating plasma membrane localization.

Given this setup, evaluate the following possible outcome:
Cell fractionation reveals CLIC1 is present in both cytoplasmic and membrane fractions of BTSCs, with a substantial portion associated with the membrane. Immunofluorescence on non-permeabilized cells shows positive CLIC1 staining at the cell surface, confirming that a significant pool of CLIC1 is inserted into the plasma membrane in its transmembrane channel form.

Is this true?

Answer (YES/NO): NO